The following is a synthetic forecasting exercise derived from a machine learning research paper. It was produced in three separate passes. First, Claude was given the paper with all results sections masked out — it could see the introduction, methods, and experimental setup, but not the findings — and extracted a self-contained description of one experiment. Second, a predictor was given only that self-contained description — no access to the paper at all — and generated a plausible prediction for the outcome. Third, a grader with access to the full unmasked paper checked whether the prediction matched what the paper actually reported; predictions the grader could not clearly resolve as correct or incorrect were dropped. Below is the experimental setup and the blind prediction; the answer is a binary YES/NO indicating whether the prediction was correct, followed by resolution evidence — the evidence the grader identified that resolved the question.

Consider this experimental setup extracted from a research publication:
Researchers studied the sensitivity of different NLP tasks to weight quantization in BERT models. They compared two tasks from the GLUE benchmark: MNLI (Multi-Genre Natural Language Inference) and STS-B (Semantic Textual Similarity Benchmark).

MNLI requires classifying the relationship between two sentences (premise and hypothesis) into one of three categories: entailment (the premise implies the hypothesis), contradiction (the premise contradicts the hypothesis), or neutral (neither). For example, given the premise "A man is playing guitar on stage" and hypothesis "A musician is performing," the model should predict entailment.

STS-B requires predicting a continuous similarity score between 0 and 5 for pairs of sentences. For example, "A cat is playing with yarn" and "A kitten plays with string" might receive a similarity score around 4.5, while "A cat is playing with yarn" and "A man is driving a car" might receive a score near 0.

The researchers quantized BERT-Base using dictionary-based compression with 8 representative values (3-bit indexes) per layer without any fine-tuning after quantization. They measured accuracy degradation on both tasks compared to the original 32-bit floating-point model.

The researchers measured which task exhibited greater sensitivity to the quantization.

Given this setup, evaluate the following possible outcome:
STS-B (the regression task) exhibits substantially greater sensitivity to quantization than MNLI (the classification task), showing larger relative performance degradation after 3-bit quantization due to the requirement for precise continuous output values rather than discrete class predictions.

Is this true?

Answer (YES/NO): NO